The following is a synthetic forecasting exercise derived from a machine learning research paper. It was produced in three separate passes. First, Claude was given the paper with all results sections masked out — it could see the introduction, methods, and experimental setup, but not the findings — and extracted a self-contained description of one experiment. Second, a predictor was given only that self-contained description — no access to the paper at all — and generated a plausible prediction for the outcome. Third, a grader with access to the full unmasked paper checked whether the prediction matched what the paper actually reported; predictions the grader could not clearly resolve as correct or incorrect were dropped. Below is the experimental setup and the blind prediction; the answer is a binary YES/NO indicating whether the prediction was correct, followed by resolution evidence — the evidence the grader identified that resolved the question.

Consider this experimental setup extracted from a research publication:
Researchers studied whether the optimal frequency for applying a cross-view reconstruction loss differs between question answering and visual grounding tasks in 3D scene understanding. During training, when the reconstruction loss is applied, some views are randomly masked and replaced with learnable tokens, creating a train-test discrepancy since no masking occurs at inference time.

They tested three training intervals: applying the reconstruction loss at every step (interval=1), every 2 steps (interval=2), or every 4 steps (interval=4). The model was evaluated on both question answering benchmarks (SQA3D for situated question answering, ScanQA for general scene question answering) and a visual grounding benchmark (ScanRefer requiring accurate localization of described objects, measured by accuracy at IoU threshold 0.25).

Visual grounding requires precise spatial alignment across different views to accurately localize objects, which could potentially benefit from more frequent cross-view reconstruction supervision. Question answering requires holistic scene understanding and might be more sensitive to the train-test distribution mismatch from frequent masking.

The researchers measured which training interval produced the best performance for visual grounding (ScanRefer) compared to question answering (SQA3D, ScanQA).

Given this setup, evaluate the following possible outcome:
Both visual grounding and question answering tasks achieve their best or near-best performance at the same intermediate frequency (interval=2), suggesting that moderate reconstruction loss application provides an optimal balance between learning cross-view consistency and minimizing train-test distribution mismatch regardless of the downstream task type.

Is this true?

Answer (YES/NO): NO